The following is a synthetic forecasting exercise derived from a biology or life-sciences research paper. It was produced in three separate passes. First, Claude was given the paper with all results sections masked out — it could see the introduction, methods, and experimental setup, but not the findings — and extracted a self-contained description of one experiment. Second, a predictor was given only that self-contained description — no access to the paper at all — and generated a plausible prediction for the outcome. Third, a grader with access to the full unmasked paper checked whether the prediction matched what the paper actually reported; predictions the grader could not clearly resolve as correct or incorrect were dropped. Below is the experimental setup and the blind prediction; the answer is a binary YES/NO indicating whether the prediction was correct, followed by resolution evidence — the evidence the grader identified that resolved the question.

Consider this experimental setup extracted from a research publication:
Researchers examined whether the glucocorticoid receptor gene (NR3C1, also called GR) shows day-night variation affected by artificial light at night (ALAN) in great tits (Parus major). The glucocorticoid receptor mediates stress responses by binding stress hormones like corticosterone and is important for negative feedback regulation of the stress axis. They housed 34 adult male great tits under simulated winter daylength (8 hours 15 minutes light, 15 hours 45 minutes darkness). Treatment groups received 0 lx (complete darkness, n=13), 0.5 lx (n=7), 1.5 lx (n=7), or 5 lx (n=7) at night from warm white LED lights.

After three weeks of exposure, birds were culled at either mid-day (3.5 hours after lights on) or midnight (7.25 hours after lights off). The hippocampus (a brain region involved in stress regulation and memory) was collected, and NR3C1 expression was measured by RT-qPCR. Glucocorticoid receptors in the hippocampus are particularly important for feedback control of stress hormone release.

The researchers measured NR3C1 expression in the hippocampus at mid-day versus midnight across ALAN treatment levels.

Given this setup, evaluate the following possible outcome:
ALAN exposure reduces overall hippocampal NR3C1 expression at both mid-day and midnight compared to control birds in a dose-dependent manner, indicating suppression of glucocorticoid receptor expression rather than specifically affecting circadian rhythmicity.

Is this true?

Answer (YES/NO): NO